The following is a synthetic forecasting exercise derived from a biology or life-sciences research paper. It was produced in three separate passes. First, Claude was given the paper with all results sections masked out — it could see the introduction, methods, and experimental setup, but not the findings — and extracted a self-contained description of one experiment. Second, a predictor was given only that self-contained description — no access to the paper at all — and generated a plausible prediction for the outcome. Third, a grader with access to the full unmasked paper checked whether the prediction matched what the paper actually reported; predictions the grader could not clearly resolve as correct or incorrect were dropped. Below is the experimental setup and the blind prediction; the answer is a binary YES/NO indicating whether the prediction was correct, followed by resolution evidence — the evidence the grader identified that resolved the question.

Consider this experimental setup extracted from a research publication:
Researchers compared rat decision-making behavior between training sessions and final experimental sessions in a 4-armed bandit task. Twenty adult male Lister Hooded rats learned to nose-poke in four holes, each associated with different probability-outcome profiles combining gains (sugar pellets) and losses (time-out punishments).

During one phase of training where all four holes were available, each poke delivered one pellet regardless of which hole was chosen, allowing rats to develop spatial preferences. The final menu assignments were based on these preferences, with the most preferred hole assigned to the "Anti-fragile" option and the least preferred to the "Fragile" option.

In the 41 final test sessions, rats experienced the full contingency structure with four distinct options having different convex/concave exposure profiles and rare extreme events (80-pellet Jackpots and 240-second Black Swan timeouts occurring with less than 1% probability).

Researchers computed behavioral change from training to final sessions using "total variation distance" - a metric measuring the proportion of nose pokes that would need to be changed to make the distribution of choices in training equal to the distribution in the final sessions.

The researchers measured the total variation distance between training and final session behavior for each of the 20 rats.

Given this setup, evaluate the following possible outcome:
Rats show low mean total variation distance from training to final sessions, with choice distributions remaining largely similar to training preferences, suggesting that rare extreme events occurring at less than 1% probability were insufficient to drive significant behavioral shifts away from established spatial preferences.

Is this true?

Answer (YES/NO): NO